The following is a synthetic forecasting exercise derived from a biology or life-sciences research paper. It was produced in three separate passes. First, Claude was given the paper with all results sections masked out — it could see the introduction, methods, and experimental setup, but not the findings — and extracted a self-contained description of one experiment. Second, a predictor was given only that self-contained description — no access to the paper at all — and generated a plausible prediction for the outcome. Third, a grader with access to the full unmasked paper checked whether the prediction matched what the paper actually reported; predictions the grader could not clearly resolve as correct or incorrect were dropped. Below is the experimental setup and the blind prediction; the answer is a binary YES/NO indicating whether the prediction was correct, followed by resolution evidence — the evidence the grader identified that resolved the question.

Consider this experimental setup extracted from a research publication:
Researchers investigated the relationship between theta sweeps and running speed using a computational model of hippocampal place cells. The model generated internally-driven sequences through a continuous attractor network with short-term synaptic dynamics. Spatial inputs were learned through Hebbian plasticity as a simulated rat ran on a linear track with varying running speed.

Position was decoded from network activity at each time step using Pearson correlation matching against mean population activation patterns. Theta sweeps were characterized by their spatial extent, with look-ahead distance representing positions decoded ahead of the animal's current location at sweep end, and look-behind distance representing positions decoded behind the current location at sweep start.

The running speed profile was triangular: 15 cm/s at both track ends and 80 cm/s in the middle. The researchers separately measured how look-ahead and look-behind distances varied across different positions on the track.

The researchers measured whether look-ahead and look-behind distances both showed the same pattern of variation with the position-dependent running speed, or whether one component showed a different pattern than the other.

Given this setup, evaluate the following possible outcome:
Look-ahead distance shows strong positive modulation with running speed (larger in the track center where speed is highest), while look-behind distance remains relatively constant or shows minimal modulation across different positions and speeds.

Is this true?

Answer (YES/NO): NO